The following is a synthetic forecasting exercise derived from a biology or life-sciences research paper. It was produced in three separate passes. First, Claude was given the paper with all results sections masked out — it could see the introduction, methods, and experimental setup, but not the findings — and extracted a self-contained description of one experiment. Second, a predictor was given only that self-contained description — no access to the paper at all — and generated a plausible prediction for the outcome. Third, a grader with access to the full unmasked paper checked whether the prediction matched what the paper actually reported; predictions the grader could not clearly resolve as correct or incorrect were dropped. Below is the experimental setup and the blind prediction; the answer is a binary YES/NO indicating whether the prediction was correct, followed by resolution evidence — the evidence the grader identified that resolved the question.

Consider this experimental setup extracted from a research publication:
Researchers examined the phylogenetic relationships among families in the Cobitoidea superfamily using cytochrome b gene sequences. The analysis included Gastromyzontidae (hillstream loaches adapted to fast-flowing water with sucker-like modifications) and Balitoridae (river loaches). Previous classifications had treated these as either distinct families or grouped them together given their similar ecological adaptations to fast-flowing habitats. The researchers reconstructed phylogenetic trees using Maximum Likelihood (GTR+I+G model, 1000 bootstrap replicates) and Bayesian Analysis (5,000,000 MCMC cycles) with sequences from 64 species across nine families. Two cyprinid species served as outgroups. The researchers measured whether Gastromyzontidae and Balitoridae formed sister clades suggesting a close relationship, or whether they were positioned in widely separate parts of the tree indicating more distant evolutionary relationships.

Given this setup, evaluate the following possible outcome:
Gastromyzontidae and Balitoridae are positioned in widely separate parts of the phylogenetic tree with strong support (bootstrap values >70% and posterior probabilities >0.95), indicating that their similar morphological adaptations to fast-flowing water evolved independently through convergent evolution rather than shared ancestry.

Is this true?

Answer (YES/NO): NO